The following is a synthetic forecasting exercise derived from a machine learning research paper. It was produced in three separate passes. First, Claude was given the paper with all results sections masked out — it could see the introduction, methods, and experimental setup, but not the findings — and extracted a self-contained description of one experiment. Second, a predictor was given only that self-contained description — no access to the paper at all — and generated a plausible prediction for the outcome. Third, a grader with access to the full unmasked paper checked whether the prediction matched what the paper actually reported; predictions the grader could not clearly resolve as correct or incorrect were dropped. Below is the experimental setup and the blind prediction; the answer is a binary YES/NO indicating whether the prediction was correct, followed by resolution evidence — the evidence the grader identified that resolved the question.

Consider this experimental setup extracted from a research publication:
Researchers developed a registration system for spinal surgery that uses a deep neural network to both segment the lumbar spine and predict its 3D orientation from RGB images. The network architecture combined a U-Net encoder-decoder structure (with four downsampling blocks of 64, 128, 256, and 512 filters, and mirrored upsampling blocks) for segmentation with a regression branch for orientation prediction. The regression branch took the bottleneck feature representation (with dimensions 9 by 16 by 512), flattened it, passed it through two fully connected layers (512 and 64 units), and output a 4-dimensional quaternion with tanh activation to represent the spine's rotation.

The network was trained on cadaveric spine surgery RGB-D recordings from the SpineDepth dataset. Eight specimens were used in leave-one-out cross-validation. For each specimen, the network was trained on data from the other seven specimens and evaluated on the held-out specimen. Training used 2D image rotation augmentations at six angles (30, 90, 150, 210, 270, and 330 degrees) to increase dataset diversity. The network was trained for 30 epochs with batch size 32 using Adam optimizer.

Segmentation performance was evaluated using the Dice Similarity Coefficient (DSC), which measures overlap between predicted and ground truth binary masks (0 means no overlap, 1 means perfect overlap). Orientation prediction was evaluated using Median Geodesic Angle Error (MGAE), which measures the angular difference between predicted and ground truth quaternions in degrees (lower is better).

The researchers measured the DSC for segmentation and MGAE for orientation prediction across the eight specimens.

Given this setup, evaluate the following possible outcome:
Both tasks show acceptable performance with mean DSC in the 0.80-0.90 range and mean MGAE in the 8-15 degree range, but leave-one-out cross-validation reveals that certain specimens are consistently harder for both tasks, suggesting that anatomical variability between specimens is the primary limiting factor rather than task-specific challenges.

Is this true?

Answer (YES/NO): NO